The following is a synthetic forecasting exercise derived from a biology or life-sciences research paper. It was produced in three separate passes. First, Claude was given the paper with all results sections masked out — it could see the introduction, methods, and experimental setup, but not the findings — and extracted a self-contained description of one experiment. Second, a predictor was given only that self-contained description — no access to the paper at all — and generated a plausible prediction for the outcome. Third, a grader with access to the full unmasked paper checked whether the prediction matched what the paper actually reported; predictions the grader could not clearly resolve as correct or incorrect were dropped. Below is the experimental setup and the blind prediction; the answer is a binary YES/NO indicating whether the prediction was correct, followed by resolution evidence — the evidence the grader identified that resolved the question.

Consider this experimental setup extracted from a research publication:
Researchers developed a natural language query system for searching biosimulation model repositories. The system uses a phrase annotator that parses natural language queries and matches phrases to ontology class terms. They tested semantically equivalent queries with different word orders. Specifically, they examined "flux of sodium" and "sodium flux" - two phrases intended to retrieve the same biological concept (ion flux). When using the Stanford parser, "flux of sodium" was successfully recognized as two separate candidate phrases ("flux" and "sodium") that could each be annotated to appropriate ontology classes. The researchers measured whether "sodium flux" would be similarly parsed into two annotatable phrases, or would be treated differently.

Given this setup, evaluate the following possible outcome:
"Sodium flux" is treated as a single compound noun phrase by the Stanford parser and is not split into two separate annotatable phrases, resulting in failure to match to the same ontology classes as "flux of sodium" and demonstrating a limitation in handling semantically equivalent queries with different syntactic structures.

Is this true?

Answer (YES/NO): YES